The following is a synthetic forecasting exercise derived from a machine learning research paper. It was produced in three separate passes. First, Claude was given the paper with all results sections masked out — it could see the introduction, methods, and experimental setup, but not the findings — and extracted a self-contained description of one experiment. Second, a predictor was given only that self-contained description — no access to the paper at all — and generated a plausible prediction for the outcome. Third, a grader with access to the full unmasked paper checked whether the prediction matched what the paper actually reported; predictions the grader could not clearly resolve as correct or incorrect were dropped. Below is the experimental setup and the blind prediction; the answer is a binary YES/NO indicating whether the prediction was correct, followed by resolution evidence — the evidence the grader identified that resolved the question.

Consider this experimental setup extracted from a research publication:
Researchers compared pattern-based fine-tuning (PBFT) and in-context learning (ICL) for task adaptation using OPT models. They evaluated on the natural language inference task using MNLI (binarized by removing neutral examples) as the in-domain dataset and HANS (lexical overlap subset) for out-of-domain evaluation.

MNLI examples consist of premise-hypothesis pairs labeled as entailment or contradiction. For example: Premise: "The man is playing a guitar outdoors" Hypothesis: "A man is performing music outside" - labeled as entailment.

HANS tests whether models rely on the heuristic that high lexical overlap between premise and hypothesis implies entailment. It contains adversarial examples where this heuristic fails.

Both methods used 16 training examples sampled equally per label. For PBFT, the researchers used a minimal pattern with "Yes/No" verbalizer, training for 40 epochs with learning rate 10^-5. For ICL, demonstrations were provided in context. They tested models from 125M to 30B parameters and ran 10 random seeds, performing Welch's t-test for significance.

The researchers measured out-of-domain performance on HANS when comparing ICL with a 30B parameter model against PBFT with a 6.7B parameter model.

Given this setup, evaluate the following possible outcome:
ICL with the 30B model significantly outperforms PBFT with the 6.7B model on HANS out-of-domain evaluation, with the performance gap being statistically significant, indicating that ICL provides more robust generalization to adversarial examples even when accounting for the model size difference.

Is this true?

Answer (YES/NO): NO